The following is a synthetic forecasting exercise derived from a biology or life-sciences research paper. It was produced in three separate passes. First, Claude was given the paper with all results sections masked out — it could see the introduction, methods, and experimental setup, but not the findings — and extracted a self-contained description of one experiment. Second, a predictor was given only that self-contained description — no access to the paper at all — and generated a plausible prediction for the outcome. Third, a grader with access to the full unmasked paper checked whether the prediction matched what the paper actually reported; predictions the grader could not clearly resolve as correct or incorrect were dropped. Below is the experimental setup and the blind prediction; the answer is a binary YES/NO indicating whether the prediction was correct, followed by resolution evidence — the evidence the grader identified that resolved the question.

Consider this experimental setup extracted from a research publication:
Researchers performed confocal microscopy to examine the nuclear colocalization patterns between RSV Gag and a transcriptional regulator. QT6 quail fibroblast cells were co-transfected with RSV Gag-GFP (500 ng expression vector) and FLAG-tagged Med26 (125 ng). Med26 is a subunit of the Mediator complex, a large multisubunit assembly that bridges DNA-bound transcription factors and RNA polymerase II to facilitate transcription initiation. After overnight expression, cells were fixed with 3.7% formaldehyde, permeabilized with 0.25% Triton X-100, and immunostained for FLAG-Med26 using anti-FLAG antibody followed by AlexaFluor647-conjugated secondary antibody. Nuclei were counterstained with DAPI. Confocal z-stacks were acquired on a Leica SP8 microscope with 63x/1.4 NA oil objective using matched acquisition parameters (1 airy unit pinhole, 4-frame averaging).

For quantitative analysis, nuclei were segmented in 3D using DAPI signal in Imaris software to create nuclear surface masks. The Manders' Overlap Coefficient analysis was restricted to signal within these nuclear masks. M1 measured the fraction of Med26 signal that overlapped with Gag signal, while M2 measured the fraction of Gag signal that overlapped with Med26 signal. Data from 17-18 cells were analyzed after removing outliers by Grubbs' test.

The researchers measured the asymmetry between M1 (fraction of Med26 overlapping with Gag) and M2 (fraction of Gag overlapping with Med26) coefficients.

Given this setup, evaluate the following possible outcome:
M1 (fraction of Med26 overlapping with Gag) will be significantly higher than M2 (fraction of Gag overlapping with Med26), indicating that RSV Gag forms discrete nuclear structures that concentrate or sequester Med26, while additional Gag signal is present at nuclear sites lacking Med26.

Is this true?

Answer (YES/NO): NO